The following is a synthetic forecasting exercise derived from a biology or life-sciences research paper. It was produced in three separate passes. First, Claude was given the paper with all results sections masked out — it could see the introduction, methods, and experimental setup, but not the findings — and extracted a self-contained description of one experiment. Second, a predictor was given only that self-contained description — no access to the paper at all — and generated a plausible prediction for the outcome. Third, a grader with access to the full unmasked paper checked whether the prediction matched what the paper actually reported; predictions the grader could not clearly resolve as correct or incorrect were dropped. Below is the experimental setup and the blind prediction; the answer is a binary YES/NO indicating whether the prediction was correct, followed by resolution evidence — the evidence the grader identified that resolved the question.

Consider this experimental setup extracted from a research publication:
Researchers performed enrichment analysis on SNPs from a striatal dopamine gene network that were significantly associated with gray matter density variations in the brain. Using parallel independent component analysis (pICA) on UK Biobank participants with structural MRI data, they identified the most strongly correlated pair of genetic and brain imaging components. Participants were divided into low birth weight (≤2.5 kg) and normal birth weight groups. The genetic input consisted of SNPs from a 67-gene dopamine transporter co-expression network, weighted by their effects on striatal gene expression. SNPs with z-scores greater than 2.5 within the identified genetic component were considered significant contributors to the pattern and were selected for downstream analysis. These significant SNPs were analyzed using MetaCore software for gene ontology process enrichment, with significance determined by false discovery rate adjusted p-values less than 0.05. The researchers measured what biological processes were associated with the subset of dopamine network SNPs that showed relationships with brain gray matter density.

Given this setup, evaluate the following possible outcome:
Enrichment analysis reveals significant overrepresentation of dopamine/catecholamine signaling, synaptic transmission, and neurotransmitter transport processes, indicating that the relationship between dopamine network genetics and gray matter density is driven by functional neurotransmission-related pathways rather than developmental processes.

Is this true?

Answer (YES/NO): NO